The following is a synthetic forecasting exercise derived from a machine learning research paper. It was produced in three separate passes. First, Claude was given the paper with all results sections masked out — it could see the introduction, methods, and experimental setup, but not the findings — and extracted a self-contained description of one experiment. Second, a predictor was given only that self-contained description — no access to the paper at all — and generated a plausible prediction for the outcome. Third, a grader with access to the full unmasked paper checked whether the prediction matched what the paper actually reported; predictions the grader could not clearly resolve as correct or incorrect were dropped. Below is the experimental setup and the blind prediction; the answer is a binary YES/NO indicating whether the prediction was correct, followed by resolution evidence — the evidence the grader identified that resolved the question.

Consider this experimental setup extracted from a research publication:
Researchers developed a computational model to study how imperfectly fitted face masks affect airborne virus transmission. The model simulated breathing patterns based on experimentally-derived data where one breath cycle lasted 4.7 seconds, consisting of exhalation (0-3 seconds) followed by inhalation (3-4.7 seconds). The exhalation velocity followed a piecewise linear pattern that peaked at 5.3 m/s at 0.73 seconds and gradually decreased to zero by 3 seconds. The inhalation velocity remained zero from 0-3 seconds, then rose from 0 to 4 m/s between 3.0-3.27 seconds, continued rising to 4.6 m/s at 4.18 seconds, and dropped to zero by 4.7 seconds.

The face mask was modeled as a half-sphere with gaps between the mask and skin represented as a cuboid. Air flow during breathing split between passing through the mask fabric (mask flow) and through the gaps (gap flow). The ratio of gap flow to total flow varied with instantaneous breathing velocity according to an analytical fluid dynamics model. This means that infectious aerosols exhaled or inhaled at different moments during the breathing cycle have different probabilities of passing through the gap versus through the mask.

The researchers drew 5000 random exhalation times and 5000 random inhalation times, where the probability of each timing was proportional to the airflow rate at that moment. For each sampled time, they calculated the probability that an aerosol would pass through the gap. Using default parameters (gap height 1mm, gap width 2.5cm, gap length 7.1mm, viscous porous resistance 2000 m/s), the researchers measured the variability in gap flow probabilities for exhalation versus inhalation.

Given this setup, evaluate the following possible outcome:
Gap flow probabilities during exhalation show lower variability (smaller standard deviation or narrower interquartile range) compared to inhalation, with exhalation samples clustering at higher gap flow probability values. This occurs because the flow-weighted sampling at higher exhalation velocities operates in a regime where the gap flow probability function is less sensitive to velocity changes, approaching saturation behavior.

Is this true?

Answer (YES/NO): NO